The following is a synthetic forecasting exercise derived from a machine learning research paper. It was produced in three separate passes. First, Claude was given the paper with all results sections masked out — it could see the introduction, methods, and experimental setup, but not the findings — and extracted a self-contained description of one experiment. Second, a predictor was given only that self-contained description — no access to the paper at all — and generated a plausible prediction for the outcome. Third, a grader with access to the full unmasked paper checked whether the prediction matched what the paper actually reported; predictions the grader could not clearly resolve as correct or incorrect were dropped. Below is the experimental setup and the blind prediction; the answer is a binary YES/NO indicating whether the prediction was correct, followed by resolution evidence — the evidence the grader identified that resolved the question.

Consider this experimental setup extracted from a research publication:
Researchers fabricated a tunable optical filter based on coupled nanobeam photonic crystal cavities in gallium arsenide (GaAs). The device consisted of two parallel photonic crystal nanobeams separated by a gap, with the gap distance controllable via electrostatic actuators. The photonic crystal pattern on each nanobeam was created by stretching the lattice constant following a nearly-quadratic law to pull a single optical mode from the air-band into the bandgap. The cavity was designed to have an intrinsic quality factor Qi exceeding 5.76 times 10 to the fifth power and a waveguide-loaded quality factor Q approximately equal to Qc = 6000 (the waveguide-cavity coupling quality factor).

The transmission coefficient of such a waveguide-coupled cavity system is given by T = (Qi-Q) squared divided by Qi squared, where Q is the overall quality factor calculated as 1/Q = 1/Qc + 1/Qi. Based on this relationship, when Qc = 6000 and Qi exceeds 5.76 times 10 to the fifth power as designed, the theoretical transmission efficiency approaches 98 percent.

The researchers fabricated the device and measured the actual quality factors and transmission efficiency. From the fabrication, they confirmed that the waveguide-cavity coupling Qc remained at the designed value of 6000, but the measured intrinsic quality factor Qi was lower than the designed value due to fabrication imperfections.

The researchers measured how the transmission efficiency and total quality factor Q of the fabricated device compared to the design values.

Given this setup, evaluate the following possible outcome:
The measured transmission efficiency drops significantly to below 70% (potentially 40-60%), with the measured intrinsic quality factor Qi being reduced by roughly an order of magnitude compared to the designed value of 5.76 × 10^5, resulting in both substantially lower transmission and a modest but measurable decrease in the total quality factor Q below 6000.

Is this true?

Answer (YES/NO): NO